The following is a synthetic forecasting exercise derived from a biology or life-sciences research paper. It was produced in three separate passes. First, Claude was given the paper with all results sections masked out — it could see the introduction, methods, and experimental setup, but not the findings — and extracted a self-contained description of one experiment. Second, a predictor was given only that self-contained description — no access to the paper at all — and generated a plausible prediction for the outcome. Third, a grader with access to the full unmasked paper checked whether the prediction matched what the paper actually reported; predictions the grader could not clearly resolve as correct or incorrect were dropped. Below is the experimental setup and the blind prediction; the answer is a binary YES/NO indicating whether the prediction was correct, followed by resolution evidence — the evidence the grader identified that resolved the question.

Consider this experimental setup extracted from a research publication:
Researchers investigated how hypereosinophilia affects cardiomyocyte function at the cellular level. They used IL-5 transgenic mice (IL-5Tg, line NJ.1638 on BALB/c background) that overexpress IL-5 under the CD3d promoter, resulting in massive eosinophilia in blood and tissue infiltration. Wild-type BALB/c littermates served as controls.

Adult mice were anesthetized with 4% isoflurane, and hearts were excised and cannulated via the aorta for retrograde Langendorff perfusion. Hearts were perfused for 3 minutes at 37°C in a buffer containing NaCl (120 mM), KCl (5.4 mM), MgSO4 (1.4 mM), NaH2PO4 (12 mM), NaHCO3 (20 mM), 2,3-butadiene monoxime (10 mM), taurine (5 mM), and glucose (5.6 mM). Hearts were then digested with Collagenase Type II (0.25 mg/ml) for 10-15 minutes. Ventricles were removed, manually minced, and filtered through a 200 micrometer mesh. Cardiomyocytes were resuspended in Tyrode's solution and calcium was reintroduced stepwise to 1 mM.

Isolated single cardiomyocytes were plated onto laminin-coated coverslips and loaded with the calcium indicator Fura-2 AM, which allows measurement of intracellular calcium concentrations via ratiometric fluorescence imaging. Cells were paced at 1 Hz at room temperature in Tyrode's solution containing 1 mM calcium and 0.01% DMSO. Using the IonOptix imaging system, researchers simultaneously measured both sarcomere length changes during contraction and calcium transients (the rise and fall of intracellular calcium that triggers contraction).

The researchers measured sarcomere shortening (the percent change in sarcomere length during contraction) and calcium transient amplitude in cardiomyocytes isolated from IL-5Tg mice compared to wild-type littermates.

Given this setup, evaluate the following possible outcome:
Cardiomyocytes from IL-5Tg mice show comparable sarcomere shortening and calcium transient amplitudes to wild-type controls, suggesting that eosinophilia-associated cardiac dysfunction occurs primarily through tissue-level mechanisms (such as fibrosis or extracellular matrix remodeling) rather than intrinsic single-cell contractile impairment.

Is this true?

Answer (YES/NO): NO